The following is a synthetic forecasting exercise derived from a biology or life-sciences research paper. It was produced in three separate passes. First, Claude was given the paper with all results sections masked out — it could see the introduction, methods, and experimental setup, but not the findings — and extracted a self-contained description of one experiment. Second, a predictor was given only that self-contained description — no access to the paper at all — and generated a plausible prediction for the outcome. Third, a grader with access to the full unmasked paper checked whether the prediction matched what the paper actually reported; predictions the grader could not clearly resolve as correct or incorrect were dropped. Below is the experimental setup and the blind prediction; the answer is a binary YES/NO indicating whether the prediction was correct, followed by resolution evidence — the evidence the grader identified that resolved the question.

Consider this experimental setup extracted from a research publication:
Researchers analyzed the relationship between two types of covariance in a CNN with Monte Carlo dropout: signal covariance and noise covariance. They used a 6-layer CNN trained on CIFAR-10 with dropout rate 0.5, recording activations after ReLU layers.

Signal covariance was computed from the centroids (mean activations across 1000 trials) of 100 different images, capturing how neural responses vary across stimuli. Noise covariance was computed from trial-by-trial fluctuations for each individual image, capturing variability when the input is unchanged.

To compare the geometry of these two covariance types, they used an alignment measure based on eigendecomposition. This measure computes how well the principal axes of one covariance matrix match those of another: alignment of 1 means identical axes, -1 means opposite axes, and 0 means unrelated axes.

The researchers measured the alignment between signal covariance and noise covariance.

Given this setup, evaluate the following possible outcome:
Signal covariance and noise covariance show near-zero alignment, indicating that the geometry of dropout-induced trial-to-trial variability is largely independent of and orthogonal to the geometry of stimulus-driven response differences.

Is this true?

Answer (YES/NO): NO